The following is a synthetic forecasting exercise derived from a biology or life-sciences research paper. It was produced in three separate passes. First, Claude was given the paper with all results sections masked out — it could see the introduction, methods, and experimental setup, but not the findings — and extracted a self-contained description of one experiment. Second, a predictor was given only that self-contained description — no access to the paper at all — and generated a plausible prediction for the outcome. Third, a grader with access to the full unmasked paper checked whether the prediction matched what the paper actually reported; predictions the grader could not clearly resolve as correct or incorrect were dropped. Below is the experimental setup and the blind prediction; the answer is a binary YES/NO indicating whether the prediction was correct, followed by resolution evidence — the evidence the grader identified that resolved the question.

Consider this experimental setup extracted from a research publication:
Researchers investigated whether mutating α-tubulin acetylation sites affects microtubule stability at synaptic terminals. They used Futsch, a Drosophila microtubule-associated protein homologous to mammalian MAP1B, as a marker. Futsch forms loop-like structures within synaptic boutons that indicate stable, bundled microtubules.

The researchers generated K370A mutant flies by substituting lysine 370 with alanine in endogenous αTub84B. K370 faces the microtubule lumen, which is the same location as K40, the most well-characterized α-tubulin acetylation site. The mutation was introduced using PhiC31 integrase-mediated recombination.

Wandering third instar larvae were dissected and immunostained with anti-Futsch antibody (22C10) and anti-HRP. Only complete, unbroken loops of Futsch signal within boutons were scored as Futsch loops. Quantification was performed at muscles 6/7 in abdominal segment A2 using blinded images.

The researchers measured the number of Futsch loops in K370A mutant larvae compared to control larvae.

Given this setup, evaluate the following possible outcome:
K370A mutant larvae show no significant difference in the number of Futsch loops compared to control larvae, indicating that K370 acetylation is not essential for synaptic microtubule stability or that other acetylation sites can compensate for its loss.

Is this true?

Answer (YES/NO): NO